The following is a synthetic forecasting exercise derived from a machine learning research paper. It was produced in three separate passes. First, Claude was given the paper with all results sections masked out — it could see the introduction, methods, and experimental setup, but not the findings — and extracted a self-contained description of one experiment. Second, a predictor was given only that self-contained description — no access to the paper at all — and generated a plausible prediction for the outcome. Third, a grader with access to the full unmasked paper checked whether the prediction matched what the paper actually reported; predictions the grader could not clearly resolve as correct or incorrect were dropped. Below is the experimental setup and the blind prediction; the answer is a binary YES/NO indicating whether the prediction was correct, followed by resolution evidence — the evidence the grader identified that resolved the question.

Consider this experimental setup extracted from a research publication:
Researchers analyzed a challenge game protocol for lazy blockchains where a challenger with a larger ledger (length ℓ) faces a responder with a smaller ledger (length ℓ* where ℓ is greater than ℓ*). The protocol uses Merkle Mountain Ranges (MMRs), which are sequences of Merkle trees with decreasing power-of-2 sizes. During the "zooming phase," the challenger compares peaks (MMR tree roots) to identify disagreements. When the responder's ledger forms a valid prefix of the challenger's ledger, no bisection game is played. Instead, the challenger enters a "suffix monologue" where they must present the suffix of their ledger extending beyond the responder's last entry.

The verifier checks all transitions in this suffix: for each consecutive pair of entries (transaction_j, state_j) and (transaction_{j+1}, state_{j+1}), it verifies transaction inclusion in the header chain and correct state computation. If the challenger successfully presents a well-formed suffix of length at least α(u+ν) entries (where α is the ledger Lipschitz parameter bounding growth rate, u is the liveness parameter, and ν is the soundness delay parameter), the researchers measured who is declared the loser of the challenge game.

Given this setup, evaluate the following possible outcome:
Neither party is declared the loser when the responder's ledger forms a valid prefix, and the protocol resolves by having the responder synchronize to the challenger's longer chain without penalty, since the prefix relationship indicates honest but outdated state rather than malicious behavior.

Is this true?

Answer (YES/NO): NO